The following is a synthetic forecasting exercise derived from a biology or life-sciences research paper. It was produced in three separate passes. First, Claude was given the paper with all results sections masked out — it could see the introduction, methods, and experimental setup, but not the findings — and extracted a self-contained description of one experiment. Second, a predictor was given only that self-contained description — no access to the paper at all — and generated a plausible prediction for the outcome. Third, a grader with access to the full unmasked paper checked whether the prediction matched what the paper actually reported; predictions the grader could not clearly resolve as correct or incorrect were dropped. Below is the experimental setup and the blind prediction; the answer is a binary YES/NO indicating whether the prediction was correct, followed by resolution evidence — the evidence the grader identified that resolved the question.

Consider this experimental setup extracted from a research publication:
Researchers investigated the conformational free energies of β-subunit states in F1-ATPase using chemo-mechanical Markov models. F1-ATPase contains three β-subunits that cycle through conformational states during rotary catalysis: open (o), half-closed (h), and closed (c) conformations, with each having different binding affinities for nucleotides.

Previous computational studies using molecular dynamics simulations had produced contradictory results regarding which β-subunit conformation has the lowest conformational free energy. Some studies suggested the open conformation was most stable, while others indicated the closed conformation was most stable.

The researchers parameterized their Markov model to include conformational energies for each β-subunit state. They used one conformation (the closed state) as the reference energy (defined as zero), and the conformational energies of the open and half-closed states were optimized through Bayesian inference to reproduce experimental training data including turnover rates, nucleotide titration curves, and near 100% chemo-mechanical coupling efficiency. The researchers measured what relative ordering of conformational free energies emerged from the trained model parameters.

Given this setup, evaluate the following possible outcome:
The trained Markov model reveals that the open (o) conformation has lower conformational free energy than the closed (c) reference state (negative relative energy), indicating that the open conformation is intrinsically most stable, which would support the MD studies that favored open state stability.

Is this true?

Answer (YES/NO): NO